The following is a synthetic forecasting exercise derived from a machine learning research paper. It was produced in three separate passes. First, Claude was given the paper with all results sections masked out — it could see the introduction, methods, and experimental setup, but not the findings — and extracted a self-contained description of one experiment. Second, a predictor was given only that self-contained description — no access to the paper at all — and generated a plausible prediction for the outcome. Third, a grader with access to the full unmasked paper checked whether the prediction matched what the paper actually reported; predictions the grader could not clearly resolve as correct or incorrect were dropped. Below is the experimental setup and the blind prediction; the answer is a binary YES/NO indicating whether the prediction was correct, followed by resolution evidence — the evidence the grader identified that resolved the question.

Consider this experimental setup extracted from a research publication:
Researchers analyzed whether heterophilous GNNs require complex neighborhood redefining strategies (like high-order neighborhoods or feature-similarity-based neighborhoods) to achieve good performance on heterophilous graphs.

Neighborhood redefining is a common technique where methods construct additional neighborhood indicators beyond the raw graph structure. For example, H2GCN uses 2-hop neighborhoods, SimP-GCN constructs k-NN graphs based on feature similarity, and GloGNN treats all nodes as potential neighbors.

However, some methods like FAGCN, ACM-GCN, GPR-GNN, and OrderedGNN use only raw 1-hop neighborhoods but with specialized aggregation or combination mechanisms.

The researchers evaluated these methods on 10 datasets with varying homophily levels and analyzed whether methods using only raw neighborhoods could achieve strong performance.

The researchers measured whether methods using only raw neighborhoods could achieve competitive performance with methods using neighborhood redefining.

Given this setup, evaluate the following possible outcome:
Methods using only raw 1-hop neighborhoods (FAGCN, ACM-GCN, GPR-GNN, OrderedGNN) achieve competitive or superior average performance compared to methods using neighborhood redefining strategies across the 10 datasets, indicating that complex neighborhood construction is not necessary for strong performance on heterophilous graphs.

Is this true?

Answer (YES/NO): YES